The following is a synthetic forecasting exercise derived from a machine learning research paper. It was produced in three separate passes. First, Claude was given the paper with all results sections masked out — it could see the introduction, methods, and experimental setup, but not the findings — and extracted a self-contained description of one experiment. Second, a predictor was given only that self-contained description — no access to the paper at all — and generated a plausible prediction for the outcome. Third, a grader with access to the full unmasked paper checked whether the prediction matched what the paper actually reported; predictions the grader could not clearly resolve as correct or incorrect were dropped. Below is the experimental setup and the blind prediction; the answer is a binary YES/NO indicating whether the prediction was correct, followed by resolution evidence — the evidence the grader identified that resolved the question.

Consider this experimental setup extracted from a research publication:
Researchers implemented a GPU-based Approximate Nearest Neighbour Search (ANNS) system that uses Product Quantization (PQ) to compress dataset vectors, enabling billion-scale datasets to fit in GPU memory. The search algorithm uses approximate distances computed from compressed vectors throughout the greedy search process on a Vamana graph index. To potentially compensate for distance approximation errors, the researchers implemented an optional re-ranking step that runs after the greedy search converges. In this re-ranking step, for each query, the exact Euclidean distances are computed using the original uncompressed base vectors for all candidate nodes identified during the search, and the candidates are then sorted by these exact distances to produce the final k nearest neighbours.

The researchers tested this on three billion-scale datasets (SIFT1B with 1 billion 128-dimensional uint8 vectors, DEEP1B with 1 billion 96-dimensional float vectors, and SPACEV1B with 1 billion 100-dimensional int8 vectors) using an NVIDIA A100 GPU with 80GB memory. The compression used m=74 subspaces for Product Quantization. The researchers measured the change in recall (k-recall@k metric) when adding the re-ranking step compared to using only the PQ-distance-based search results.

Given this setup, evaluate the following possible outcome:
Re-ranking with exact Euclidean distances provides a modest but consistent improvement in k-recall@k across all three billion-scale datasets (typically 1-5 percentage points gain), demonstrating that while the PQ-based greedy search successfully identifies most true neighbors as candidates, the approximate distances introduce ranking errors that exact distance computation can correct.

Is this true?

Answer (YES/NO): NO